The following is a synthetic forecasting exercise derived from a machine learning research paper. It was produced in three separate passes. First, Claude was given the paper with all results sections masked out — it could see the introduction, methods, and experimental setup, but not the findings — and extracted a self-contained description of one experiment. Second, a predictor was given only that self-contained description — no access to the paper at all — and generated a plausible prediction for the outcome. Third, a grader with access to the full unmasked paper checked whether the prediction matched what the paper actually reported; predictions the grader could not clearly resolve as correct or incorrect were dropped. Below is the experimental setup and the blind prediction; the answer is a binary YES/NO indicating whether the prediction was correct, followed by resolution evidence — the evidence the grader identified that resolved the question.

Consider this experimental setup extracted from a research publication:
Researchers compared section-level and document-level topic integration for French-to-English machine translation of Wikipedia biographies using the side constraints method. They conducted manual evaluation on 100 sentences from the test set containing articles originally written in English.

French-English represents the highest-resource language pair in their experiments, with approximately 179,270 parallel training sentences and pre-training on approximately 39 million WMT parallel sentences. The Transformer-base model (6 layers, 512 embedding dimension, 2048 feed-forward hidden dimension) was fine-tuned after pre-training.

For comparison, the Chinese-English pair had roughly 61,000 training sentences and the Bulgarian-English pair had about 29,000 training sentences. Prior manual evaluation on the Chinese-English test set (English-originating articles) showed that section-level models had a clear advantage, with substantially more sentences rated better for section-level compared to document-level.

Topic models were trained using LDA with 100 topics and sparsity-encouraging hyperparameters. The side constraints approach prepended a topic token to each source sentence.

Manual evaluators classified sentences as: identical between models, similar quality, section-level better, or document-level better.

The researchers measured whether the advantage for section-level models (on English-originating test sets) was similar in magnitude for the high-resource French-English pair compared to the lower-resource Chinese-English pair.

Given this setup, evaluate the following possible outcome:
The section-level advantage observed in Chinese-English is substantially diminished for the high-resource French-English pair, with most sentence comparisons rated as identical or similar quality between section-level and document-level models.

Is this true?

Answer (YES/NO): YES